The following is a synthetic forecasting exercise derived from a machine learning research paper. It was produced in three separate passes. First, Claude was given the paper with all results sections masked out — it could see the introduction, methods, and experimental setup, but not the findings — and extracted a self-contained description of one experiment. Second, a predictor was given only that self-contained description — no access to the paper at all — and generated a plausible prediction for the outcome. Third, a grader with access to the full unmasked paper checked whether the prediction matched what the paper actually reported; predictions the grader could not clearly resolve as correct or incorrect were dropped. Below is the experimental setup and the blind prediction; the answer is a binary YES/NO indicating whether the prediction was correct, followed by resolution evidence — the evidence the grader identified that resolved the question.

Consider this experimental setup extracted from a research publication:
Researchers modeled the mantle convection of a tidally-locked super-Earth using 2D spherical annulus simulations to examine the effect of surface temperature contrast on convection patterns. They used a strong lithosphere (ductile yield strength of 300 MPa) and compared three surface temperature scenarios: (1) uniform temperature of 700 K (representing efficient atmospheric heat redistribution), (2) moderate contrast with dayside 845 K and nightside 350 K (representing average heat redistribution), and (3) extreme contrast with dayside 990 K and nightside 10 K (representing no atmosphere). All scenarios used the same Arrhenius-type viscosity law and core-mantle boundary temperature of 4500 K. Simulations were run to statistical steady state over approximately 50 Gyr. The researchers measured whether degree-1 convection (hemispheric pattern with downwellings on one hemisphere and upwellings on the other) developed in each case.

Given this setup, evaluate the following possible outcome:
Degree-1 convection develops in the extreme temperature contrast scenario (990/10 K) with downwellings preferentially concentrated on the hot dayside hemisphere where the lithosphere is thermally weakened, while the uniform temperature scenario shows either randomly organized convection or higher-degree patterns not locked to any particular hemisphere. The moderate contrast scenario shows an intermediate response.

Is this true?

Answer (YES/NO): NO